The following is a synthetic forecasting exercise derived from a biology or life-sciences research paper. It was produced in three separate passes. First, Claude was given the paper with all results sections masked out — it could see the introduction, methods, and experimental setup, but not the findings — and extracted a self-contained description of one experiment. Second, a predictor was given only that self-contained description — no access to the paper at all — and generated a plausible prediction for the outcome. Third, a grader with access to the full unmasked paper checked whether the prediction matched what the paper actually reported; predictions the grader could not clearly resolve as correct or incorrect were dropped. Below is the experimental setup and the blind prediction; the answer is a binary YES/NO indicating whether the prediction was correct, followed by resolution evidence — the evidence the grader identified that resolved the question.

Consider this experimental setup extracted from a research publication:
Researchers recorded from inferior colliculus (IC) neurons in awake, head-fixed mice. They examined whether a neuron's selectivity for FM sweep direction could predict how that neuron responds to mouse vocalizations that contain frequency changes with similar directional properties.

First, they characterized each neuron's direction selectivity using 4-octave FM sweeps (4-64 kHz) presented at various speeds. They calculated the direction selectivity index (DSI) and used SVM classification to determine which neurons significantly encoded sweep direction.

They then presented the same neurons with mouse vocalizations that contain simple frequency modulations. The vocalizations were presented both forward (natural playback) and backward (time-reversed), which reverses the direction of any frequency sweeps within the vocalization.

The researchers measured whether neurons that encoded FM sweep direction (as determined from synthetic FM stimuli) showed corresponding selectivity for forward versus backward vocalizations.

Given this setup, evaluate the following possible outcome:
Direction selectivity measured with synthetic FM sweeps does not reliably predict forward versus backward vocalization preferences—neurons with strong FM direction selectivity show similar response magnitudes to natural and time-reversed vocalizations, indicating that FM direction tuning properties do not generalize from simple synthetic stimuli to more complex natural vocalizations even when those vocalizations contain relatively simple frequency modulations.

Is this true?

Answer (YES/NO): YES